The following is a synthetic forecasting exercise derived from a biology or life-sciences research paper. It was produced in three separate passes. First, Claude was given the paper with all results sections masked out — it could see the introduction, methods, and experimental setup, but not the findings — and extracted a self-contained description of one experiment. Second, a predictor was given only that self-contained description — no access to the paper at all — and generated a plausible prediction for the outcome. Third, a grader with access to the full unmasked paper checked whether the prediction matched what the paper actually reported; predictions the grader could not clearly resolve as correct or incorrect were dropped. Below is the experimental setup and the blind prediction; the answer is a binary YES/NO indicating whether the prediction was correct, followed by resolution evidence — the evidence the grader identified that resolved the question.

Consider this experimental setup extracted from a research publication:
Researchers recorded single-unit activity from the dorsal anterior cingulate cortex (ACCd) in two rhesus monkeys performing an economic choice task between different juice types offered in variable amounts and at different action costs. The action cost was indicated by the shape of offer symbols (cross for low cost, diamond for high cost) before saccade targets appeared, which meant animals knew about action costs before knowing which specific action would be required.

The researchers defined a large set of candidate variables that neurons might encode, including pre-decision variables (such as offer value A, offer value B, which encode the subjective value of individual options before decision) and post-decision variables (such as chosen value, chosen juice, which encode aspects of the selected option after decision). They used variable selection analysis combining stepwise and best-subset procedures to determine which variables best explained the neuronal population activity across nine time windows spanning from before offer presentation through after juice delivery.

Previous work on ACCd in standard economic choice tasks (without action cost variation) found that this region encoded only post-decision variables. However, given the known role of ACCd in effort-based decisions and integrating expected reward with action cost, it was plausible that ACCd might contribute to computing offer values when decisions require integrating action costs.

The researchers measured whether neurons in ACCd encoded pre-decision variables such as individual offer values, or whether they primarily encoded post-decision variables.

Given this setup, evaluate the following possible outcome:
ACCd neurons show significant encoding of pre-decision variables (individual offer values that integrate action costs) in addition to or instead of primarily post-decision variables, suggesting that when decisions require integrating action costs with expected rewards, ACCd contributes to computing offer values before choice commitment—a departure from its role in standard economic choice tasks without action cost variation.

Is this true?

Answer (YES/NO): NO